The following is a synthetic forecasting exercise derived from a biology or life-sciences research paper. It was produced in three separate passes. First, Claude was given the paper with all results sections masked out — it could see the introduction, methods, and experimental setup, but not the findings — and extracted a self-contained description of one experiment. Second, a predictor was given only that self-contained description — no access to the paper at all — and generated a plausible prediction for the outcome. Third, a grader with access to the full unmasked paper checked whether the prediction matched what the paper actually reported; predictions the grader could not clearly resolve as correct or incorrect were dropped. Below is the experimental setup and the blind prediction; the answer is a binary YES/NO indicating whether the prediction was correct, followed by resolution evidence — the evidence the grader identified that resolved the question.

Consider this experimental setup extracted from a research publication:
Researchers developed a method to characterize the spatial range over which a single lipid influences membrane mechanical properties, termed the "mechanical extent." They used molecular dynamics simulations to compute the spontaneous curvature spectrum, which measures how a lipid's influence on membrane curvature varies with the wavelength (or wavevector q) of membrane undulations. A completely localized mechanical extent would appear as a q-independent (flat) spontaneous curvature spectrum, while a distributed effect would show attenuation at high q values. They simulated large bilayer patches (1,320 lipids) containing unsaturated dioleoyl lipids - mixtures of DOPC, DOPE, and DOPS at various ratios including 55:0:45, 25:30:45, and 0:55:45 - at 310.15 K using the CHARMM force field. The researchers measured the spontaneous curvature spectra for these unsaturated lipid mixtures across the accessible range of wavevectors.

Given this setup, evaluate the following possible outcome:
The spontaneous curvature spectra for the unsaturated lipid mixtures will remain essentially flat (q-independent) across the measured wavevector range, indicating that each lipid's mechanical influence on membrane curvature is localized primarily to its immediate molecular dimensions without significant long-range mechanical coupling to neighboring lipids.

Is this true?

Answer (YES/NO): YES